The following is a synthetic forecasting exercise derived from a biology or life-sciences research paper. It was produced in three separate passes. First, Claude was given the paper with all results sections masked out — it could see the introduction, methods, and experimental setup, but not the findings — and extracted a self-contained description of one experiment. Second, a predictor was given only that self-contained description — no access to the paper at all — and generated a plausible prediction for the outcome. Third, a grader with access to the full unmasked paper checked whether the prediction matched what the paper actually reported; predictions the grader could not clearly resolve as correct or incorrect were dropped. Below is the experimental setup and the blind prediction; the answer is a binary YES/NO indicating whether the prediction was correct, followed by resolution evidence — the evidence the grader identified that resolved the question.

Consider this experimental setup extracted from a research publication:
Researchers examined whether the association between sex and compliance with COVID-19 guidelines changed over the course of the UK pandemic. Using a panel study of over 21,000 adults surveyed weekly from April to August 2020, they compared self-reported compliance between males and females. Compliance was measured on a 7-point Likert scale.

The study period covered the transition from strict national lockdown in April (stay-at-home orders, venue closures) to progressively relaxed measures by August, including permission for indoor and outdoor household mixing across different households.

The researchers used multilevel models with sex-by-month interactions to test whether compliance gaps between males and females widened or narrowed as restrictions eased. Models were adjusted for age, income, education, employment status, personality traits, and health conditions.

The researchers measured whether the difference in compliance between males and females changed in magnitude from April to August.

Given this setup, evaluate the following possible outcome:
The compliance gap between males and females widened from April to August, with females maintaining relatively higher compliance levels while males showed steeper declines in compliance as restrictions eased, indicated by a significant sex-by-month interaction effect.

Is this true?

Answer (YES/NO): NO